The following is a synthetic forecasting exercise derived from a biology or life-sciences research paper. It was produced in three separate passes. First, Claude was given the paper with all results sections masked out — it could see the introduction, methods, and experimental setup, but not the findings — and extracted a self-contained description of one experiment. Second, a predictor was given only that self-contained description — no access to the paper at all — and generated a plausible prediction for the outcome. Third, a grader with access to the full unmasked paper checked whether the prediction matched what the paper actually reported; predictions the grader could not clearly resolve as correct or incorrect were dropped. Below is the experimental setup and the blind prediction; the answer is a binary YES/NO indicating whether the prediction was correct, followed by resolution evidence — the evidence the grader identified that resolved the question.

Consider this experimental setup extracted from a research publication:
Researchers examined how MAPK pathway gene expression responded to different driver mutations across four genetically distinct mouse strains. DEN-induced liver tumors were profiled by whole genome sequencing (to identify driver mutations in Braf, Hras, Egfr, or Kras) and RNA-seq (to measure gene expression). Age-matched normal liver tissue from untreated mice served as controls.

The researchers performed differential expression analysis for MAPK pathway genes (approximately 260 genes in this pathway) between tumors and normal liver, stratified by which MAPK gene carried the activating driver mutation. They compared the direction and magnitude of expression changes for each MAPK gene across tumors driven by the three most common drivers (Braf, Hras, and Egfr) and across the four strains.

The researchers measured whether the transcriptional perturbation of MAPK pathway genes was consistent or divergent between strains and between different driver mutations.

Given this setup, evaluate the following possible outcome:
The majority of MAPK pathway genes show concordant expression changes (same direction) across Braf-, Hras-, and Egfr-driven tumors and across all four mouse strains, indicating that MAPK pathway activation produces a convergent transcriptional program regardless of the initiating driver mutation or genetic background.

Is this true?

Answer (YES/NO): YES